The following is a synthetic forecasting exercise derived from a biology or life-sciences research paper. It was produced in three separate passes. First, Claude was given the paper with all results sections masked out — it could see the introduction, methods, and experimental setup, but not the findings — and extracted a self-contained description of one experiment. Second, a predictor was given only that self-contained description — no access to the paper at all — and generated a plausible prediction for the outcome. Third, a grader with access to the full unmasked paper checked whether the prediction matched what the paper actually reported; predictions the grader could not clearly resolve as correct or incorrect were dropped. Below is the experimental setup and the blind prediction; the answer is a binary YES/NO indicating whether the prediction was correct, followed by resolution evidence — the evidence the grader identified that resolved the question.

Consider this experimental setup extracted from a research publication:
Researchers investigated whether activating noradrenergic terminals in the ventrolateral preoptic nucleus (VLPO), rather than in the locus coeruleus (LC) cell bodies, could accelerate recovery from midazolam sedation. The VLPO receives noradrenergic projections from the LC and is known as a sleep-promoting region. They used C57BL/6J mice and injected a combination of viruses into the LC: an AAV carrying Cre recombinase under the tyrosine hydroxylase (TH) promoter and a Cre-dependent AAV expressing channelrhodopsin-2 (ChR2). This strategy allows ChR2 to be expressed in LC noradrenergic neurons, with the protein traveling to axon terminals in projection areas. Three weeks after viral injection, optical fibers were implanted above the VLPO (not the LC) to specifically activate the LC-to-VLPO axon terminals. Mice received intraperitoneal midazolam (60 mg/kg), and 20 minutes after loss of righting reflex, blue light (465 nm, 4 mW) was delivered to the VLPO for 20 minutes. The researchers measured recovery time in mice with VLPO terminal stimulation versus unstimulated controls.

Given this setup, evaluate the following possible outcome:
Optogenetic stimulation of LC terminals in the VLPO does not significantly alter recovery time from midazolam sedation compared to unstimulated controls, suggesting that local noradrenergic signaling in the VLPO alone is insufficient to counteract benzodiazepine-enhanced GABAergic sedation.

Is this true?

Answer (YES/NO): NO